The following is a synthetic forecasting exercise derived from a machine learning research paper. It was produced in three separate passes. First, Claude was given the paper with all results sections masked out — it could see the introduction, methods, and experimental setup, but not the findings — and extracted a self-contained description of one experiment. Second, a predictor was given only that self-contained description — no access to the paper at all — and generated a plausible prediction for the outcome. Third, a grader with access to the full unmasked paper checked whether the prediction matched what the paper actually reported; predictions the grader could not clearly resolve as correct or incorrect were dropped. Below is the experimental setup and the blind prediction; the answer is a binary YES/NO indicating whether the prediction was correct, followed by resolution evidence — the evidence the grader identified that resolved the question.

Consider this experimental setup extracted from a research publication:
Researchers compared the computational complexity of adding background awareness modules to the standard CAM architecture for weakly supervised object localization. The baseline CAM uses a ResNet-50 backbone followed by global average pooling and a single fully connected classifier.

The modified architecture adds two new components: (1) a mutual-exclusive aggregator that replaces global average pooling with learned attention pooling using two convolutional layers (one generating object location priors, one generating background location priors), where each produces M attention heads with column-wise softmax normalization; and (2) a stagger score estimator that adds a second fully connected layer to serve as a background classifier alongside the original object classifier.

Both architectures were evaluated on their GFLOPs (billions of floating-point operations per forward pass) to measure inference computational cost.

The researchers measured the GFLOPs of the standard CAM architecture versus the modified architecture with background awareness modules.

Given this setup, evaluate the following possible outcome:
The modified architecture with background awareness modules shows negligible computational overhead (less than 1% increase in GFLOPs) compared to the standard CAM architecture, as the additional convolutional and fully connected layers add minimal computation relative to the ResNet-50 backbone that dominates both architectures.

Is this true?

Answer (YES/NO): NO